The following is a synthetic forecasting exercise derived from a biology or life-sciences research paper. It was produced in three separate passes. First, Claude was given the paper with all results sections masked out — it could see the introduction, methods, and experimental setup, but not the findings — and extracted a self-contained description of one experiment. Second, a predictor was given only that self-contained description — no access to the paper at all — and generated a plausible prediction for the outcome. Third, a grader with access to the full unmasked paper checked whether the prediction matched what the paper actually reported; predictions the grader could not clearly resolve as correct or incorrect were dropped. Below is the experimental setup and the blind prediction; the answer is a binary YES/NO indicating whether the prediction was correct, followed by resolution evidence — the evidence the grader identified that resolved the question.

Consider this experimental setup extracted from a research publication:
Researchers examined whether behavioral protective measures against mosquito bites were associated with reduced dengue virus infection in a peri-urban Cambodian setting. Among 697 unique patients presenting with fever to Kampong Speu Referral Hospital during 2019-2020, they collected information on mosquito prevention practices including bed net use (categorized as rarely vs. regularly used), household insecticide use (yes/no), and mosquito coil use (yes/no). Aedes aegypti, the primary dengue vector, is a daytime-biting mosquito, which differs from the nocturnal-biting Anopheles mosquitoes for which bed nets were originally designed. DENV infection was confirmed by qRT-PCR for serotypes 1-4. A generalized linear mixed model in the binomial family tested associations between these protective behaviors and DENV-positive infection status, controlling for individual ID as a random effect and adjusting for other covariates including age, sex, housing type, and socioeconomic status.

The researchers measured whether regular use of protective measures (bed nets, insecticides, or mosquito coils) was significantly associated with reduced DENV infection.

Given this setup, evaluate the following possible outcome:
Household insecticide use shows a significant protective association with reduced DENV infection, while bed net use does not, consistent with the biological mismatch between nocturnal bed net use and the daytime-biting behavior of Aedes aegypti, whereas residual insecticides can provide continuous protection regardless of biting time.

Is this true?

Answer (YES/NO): NO